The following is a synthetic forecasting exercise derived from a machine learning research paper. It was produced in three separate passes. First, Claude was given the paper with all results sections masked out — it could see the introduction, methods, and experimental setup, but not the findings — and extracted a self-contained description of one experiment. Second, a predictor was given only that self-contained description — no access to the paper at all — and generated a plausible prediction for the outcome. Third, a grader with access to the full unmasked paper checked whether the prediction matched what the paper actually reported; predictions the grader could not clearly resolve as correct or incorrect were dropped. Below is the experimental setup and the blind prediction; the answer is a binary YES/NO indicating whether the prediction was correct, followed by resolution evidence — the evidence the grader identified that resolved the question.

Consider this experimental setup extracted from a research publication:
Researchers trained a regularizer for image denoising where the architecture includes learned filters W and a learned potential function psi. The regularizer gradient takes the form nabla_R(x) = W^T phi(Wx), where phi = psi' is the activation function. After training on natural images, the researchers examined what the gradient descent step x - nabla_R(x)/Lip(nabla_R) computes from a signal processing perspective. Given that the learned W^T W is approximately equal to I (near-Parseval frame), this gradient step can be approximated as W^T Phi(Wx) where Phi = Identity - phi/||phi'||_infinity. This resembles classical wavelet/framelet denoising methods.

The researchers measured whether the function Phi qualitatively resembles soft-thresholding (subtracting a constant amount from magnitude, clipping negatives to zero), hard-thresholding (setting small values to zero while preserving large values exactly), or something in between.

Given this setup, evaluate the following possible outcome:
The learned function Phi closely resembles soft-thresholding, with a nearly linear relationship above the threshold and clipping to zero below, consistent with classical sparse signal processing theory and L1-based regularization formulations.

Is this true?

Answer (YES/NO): NO